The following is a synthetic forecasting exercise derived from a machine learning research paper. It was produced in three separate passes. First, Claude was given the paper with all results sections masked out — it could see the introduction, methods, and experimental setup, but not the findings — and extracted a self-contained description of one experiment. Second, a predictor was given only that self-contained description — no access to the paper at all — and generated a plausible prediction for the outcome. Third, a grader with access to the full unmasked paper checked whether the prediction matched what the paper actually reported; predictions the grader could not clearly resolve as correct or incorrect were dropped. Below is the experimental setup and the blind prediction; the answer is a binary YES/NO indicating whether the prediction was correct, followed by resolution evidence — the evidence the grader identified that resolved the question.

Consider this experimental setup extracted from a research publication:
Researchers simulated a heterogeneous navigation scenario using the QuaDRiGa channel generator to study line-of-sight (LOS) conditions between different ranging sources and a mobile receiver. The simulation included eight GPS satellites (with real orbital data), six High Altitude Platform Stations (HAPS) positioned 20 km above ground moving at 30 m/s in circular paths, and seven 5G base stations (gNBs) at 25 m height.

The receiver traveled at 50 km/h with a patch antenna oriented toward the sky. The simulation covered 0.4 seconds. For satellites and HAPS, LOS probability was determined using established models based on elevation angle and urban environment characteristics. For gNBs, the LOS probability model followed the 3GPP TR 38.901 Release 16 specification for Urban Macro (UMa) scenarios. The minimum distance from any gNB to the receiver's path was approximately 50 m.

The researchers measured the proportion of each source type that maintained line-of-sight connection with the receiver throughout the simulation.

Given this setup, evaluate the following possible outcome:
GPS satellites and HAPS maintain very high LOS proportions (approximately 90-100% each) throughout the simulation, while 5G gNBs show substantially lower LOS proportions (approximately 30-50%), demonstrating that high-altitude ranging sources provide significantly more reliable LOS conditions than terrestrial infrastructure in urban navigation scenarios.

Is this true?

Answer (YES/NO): NO